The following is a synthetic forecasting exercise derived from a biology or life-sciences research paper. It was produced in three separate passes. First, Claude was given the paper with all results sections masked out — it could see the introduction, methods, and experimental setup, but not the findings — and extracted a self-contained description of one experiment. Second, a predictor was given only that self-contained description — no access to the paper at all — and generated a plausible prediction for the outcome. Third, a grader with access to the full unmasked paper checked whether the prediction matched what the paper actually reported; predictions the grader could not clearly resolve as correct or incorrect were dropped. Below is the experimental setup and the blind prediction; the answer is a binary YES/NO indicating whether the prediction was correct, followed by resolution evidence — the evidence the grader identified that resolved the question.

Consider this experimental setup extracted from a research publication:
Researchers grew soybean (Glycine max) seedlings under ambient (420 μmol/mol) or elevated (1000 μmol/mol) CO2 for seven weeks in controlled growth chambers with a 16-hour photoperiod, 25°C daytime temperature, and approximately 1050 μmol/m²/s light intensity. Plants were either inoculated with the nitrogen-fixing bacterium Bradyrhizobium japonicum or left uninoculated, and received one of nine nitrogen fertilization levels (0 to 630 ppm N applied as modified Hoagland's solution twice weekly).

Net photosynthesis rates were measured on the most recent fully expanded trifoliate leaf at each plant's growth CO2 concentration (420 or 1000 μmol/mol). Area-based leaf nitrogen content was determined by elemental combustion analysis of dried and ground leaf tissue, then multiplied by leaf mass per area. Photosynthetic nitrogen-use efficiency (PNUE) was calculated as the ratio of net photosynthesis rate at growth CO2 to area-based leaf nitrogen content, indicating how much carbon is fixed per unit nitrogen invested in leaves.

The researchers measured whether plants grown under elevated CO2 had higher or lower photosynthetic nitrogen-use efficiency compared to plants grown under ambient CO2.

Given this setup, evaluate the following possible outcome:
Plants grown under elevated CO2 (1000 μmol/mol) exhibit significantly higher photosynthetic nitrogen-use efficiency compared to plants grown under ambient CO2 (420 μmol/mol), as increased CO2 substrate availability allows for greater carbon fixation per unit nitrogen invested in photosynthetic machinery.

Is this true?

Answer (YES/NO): YES